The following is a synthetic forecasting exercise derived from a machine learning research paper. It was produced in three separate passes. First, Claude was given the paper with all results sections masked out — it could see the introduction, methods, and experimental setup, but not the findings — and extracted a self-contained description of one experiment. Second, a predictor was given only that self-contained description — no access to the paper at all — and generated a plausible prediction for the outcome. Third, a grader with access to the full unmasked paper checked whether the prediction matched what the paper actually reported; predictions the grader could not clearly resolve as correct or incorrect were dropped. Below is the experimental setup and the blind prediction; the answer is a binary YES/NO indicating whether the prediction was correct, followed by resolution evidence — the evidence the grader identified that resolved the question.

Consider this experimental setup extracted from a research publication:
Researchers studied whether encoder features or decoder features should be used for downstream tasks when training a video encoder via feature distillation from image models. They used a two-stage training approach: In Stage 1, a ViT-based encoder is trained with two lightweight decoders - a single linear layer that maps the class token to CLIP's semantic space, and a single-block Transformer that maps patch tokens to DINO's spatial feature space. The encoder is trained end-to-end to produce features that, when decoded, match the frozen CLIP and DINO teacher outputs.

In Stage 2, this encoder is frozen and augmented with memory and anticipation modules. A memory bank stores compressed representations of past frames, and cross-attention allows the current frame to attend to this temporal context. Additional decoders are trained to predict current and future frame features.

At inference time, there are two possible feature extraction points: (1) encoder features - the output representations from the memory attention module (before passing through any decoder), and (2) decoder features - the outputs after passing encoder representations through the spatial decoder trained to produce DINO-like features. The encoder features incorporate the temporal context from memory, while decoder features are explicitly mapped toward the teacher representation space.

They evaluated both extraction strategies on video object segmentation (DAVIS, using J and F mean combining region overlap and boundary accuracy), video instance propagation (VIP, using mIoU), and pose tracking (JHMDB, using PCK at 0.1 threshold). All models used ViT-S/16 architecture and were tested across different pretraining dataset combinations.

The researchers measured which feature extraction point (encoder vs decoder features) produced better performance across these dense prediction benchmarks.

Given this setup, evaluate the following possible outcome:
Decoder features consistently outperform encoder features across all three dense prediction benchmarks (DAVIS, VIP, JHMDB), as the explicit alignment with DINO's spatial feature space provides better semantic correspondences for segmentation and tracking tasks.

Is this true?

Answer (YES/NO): NO